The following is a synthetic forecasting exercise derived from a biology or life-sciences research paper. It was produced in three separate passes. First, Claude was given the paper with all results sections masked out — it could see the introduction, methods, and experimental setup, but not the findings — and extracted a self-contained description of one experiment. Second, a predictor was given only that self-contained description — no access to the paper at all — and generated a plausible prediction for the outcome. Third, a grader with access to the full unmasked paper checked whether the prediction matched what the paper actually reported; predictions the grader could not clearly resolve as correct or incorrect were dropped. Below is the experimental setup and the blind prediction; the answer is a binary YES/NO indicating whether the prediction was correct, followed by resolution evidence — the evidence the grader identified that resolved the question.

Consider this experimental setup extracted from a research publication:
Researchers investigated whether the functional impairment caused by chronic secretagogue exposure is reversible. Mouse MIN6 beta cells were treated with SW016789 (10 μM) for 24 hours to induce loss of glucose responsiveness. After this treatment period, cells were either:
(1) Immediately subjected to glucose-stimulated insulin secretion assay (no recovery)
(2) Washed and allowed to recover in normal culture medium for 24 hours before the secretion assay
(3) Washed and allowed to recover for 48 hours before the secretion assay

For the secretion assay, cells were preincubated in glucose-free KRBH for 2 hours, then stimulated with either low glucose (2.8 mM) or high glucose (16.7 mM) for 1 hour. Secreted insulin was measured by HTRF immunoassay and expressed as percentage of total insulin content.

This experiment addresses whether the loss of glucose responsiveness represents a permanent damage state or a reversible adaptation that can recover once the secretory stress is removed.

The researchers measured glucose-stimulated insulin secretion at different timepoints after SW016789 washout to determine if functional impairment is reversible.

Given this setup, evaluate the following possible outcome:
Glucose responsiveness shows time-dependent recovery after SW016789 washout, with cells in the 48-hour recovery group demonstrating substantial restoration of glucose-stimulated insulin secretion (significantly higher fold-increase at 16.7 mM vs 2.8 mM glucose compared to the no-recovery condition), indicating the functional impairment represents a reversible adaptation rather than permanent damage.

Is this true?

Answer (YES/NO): YES